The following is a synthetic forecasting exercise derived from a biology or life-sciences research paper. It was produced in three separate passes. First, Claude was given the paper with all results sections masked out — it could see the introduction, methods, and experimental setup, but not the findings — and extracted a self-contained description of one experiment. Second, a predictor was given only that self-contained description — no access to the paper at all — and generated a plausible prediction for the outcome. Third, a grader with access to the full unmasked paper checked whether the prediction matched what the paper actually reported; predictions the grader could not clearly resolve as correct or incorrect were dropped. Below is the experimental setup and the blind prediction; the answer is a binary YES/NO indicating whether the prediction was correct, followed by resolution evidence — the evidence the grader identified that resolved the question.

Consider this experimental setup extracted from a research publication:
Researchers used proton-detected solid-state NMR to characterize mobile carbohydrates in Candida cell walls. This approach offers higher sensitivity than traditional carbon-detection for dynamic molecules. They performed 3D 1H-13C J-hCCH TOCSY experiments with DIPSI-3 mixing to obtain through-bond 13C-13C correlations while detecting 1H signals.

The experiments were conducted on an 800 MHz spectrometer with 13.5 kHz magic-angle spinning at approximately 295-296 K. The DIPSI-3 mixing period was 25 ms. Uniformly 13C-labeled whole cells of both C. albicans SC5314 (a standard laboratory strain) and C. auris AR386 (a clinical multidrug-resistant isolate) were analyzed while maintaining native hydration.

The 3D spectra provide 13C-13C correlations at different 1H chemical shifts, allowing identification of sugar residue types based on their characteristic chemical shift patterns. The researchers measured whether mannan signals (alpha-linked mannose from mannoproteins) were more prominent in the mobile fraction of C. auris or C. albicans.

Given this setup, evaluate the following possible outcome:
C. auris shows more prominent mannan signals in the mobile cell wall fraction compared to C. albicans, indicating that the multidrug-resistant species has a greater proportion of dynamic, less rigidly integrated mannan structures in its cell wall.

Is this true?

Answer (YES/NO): NO